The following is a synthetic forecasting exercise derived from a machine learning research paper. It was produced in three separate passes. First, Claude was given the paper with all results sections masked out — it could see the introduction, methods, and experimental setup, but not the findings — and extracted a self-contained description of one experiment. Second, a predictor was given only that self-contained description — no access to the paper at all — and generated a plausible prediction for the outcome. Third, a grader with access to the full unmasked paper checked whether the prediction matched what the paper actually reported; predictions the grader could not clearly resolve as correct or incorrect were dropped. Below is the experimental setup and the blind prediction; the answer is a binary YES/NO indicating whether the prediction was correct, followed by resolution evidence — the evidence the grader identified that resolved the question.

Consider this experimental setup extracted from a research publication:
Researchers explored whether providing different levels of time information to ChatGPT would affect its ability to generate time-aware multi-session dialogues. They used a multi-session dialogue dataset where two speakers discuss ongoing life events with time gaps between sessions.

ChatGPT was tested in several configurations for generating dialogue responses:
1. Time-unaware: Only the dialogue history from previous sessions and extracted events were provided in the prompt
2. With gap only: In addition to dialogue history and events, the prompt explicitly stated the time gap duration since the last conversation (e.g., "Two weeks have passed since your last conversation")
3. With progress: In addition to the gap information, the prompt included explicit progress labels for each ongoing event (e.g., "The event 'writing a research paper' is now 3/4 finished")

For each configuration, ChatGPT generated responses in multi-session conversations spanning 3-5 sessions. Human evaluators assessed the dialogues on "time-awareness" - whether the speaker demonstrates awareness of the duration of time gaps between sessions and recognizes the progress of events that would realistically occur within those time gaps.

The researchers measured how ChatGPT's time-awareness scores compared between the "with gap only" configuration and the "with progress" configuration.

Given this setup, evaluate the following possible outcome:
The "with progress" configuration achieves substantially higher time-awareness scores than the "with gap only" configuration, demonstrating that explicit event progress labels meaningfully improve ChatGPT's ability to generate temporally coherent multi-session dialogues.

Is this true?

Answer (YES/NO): YES